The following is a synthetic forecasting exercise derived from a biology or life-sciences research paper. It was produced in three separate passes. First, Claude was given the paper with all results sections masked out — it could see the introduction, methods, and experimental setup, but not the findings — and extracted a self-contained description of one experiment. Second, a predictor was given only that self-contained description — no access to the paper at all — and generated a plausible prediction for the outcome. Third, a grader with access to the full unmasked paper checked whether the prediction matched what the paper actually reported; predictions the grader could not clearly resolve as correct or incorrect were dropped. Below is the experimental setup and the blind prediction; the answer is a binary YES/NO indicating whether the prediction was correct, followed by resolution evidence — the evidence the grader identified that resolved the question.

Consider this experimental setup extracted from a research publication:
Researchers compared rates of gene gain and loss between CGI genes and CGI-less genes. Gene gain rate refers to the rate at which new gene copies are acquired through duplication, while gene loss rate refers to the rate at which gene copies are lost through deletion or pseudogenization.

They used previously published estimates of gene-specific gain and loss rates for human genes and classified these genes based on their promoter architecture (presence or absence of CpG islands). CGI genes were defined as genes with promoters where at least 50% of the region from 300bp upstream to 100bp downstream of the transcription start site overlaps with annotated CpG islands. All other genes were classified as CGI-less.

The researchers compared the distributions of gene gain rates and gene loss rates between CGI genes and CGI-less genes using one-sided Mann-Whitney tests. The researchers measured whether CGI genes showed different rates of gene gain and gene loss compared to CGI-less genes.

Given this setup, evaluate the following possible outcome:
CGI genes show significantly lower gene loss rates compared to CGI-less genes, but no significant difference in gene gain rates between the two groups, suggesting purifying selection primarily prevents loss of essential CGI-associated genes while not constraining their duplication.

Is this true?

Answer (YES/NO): NO